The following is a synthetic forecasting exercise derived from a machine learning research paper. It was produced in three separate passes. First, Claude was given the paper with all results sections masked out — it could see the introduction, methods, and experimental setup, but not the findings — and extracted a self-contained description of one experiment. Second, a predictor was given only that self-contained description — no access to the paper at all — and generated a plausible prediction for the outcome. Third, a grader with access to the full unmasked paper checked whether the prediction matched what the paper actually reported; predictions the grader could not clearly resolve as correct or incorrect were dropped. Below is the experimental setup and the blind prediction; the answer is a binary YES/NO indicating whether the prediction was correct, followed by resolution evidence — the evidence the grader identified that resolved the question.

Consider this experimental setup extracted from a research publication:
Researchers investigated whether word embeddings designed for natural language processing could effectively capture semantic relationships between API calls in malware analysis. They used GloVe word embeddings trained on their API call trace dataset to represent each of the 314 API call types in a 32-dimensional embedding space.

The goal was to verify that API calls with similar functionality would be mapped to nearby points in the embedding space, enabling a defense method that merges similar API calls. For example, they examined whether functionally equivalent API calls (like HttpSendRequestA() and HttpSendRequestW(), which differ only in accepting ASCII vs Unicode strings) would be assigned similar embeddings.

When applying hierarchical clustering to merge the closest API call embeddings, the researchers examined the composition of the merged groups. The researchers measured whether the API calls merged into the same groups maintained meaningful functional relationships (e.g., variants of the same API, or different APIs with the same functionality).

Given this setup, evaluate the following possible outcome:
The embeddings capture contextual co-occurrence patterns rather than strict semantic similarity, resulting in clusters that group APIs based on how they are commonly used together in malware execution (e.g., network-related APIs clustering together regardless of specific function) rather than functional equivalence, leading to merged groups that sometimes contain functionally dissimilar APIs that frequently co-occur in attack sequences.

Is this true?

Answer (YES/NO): NO